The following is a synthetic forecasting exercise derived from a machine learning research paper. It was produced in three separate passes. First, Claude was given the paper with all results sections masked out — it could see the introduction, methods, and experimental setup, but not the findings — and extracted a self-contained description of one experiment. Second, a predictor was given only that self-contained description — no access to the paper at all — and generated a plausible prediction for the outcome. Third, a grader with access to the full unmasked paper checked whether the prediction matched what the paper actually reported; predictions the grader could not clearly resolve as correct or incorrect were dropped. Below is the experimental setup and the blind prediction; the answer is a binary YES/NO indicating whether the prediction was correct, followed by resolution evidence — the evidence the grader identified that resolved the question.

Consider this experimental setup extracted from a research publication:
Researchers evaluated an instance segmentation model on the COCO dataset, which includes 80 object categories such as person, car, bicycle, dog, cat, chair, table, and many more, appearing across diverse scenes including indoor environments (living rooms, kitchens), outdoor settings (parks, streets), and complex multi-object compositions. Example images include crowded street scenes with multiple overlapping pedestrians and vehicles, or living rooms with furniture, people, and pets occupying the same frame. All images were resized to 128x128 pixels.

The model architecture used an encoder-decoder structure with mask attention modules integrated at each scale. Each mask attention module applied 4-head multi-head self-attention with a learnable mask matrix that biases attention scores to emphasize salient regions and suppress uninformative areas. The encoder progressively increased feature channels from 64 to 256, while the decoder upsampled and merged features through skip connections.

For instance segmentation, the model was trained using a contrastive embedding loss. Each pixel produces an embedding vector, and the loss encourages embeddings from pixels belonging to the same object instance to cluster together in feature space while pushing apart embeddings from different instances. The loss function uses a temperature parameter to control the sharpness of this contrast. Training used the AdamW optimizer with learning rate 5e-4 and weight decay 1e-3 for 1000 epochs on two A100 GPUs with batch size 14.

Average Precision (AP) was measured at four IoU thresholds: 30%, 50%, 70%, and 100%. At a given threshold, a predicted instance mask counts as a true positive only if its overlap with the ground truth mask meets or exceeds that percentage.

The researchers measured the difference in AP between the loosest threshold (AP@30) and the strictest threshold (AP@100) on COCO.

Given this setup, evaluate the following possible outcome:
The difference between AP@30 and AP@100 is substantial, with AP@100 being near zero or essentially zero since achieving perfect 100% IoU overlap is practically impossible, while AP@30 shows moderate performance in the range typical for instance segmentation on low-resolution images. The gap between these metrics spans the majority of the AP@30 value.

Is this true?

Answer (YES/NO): NO